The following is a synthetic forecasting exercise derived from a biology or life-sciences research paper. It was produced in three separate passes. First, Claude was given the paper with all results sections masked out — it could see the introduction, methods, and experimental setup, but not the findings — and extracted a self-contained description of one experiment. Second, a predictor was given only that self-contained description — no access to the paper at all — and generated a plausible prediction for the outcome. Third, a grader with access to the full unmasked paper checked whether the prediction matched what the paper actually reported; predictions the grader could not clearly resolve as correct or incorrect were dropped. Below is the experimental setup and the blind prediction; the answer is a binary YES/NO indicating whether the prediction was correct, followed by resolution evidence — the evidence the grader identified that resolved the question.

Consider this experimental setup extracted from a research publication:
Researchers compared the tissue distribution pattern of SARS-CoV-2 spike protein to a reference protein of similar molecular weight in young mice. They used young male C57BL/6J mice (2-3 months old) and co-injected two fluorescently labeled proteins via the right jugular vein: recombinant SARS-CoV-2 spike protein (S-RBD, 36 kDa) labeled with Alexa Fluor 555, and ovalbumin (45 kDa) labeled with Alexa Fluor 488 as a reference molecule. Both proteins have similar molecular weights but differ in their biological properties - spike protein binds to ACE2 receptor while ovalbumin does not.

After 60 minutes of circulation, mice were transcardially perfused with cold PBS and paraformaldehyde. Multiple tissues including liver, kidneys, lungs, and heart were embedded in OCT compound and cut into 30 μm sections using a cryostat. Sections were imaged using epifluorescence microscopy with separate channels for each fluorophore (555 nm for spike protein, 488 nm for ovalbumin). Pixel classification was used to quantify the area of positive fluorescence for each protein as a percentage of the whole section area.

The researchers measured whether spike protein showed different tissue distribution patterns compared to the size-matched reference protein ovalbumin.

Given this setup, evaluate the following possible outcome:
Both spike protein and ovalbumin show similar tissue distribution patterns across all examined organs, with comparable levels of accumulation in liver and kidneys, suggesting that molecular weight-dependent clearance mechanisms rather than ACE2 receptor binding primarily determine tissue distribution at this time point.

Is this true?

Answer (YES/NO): NO